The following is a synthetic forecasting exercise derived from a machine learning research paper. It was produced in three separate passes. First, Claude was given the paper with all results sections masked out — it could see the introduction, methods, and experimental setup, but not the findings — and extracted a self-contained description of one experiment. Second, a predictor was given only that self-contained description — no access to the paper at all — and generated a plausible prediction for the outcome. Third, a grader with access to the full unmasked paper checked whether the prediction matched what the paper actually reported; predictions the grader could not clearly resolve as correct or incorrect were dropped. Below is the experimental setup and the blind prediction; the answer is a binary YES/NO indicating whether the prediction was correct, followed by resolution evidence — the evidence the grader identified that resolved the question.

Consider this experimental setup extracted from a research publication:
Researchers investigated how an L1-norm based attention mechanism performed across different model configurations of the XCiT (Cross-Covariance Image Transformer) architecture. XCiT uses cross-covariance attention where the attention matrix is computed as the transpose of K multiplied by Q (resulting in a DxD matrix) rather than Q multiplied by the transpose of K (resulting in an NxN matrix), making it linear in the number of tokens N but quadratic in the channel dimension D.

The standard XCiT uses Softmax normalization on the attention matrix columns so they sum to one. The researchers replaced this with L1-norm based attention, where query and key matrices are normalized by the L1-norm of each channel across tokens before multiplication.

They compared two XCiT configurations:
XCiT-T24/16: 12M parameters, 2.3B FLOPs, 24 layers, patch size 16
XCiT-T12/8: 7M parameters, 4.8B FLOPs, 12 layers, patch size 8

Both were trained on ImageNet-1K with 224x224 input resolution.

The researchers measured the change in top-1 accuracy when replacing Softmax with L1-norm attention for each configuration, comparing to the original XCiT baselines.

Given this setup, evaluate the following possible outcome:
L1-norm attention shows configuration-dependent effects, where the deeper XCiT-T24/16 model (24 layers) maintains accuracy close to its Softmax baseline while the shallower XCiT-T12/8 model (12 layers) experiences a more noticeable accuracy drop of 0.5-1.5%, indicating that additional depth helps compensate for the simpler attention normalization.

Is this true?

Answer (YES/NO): NO